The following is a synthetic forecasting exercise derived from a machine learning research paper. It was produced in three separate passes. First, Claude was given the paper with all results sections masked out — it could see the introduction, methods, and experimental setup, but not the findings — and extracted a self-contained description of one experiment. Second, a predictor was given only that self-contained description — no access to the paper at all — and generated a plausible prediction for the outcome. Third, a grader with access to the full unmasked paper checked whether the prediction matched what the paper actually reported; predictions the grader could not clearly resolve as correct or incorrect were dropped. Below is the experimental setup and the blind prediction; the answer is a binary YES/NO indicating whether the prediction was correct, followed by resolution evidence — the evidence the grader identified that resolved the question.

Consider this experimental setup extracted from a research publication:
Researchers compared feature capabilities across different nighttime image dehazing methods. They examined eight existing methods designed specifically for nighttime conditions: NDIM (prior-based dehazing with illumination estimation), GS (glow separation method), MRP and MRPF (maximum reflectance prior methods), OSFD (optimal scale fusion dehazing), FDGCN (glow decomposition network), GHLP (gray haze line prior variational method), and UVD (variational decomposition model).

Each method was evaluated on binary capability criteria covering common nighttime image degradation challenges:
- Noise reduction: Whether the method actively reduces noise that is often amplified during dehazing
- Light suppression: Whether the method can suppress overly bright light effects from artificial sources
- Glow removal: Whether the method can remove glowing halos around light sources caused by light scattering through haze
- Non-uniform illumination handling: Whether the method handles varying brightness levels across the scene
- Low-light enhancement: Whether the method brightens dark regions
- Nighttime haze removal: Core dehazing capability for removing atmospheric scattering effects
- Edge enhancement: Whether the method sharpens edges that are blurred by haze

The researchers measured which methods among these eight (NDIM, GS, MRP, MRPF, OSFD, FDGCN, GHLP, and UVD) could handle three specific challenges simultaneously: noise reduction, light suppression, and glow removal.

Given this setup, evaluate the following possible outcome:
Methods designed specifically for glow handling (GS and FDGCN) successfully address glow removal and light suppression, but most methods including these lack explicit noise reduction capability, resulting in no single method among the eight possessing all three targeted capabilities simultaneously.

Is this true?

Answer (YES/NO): NO